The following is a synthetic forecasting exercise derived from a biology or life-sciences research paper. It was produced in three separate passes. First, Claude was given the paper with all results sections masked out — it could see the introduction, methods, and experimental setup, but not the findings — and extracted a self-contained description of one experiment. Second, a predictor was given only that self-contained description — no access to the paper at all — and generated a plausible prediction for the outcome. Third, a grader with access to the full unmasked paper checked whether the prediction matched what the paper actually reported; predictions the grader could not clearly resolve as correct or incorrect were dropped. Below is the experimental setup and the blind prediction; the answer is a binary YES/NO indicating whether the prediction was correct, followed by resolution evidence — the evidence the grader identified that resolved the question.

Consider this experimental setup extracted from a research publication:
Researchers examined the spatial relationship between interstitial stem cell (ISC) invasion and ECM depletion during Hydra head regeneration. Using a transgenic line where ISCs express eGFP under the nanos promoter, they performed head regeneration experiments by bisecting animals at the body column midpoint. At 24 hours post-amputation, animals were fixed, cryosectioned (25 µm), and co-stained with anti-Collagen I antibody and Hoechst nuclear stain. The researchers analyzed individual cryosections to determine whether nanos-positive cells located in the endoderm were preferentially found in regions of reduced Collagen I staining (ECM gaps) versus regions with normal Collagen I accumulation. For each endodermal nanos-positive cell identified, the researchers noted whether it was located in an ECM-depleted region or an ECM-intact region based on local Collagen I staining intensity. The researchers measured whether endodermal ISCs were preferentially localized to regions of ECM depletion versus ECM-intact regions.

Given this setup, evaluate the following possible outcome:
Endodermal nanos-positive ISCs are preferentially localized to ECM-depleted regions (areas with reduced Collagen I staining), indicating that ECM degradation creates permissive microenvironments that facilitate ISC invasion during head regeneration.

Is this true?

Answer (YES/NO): YES